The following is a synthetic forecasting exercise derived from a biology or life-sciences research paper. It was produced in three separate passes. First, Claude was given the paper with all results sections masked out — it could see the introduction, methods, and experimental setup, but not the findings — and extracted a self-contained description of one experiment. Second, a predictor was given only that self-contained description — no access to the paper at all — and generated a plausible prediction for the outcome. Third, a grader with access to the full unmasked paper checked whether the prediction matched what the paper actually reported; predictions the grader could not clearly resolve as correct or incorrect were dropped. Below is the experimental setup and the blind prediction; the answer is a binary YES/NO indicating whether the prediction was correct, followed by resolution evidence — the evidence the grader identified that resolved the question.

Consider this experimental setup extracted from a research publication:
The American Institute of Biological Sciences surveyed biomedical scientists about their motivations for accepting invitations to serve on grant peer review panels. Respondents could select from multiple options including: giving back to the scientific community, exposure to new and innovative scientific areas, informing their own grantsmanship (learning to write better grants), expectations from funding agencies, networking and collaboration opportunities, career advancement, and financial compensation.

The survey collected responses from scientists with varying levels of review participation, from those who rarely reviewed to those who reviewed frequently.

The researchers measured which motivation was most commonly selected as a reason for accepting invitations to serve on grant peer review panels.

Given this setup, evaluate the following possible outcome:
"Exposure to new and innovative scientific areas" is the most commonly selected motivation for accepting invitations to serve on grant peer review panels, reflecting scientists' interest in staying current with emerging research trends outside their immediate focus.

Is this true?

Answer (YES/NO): NO